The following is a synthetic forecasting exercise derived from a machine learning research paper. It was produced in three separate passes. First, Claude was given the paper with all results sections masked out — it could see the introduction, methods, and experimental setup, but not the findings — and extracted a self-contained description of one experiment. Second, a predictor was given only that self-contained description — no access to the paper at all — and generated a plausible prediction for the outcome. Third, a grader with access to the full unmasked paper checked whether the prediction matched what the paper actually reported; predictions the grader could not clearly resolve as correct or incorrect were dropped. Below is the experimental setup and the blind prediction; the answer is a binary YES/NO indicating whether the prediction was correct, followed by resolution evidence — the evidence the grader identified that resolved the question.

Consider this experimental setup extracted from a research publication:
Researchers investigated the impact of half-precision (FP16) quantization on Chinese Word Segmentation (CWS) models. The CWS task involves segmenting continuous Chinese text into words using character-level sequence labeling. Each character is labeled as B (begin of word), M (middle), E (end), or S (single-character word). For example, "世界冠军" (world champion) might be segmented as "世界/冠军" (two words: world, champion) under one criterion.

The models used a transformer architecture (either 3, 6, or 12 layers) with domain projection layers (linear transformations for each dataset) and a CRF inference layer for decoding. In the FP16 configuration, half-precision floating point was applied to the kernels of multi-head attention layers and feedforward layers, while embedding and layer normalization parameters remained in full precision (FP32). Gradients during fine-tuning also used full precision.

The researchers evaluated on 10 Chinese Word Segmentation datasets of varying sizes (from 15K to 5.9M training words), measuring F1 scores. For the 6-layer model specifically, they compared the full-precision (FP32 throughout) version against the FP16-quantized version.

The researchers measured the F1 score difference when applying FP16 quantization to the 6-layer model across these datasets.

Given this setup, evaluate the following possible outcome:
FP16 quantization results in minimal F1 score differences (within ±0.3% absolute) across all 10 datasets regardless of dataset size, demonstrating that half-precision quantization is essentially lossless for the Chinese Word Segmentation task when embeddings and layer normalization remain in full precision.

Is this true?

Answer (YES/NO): YES